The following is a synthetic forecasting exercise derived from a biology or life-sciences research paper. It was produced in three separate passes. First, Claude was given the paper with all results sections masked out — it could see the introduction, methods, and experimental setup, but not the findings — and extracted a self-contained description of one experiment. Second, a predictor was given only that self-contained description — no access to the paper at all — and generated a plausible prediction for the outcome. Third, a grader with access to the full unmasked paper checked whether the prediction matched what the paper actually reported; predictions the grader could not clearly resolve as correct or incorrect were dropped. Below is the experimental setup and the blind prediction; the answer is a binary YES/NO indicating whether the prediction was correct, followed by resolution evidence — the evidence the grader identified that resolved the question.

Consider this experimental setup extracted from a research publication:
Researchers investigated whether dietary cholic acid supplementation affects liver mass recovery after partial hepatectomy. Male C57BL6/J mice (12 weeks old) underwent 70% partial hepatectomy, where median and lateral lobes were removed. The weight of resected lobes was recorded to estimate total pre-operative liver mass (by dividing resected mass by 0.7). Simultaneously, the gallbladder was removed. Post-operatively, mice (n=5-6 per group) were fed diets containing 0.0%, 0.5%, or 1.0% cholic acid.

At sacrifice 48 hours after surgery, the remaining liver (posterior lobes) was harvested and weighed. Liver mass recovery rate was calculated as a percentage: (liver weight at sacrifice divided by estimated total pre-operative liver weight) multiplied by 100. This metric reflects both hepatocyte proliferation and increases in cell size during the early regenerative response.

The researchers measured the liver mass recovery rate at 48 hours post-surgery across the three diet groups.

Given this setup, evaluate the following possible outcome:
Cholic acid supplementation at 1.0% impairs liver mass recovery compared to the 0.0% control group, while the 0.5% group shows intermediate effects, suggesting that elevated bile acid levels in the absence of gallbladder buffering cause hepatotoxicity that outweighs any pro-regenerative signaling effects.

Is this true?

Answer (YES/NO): NO